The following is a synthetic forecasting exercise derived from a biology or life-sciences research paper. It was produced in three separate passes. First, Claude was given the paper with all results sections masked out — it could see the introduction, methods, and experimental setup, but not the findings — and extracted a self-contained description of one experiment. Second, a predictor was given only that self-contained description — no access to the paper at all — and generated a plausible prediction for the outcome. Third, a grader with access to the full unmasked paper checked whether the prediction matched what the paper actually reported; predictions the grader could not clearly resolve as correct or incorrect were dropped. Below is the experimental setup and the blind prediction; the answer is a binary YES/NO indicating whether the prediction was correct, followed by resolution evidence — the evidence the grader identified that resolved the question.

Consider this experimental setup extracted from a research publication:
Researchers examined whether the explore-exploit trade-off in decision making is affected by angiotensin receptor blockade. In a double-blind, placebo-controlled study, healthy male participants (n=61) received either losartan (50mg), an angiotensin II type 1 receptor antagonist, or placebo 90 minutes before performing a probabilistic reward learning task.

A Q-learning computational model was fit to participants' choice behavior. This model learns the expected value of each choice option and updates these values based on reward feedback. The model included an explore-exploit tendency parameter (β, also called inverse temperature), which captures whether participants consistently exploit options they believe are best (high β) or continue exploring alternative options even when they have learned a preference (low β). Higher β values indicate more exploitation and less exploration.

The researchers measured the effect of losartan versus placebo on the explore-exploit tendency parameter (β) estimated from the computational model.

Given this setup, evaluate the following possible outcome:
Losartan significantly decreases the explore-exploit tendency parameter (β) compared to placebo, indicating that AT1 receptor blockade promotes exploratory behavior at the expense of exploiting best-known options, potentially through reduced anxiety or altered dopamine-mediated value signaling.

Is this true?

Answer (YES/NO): NO